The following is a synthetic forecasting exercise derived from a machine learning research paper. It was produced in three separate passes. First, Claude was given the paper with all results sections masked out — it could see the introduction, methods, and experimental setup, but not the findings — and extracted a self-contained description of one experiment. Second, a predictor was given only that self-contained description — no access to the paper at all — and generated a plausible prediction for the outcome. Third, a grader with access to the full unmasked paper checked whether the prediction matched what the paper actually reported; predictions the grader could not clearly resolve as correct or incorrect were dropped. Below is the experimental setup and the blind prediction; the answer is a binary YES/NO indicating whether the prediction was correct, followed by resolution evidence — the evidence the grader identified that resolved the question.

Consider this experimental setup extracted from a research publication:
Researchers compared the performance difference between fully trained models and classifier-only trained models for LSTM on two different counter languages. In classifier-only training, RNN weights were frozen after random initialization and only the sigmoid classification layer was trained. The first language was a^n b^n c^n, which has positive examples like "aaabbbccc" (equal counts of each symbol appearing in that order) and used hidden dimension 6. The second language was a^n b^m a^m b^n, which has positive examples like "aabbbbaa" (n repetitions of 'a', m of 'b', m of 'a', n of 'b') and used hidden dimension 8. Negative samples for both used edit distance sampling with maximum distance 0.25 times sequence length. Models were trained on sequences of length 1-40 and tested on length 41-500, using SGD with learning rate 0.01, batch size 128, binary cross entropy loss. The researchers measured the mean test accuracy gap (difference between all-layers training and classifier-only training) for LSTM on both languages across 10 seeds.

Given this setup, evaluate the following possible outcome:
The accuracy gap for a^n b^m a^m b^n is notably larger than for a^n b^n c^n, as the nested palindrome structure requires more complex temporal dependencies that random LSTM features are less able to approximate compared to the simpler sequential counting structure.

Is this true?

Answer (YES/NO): YES